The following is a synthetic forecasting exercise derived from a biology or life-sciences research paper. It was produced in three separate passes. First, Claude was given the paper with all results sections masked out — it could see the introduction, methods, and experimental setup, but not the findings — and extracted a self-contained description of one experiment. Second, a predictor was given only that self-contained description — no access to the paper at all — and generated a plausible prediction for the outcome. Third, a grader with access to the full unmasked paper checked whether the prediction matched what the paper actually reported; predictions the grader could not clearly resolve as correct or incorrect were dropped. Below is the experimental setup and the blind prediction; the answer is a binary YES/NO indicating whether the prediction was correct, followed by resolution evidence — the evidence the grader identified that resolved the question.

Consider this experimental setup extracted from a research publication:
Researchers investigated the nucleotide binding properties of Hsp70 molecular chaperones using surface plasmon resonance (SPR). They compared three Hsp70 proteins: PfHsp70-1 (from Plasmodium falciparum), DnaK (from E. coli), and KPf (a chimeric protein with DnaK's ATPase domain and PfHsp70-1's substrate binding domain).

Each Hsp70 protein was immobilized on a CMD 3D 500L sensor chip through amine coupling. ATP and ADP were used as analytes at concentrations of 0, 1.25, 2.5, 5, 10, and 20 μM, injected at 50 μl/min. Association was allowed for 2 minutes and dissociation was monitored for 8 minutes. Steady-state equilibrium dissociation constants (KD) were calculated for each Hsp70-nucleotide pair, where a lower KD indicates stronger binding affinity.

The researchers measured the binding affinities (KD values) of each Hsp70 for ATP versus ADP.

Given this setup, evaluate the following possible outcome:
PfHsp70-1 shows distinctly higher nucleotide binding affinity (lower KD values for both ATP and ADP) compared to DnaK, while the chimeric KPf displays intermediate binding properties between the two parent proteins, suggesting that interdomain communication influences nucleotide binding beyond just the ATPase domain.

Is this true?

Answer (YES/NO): NO